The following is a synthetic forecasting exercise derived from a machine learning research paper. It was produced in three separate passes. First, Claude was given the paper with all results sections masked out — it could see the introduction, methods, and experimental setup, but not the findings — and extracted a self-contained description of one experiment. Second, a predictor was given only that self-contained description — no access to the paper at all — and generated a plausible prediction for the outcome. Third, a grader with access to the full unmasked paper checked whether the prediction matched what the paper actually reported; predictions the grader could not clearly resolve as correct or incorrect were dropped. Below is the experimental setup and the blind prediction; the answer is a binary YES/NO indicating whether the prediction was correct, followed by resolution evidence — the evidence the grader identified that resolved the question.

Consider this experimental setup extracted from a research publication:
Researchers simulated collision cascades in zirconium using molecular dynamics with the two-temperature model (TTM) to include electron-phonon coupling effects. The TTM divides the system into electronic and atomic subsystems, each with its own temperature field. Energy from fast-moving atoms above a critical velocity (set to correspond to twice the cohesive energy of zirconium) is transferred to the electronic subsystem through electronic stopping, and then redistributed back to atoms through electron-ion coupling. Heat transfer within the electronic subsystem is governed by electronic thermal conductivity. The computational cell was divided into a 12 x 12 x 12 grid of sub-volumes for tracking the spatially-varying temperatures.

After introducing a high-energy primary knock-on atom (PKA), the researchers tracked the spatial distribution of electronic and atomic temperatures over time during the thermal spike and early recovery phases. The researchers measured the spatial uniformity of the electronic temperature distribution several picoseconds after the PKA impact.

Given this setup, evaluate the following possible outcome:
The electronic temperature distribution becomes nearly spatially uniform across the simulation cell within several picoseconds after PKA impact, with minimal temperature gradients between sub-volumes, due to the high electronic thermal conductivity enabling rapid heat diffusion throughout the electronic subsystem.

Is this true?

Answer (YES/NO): YES